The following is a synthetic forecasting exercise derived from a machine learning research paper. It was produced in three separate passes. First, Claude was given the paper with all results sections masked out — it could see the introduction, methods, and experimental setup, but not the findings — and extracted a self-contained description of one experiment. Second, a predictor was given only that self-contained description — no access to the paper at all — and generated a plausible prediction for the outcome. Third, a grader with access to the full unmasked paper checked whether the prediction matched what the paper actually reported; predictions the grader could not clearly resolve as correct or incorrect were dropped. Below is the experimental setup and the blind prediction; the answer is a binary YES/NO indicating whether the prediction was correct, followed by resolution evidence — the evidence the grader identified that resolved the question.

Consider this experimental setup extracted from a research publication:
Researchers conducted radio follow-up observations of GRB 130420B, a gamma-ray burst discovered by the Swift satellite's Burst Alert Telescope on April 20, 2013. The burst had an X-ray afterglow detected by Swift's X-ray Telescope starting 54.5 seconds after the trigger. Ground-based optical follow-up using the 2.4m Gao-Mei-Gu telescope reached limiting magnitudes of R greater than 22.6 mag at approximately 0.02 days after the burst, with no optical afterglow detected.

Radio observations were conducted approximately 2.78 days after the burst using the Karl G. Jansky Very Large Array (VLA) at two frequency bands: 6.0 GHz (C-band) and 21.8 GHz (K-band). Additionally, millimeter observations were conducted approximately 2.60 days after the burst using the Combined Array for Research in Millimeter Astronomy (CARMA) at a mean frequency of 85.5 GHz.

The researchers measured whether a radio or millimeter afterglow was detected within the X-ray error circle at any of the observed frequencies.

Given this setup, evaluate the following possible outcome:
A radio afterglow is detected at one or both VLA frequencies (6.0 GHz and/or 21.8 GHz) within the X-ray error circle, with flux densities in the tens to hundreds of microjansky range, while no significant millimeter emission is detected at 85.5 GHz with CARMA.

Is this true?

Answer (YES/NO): NO